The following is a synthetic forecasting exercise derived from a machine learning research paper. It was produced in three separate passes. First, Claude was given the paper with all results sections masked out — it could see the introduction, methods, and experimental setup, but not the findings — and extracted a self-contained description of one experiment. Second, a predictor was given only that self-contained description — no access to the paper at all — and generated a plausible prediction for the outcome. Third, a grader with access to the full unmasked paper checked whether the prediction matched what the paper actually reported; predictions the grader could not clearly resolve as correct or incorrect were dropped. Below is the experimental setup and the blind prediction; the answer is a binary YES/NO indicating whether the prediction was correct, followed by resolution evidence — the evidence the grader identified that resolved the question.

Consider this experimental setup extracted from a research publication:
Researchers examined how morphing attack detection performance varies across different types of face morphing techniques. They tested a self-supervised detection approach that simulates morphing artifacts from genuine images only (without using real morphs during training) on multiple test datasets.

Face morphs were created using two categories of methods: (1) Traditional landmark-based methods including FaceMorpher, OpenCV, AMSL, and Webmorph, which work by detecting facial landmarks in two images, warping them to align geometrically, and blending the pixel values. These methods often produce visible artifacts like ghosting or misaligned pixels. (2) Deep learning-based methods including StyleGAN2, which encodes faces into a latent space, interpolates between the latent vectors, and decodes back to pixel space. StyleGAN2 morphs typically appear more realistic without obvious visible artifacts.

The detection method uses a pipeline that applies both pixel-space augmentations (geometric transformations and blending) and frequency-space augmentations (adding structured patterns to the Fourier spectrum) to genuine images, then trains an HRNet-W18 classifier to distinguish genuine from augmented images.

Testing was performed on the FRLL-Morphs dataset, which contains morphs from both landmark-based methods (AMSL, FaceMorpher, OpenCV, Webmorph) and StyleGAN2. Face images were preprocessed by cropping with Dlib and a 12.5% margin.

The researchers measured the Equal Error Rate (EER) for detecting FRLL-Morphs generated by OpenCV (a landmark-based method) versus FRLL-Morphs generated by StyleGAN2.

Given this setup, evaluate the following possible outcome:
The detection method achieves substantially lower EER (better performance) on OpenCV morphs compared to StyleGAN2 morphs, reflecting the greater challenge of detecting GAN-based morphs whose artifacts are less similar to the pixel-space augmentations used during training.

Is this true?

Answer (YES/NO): YES